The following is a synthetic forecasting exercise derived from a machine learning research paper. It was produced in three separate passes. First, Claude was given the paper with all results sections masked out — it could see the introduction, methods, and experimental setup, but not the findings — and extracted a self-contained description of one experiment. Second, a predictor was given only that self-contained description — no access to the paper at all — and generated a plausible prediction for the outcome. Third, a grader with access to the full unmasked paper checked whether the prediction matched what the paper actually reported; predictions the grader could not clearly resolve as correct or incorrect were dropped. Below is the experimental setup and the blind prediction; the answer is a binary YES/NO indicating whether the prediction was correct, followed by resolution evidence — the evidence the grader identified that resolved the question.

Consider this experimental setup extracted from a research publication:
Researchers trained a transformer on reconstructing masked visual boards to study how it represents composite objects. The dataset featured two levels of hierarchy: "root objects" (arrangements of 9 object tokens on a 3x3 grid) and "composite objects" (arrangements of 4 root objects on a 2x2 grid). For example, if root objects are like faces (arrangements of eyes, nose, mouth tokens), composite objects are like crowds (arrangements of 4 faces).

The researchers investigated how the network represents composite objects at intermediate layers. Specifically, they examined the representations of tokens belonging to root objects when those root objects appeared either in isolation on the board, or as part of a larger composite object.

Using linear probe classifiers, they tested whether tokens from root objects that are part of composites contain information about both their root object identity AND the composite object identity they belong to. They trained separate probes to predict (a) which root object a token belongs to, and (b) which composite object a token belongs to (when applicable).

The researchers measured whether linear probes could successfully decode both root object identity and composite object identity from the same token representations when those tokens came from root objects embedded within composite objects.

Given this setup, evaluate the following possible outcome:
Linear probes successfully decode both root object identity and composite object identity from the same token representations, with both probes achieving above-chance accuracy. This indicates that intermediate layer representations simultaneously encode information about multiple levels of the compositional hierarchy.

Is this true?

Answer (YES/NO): NO